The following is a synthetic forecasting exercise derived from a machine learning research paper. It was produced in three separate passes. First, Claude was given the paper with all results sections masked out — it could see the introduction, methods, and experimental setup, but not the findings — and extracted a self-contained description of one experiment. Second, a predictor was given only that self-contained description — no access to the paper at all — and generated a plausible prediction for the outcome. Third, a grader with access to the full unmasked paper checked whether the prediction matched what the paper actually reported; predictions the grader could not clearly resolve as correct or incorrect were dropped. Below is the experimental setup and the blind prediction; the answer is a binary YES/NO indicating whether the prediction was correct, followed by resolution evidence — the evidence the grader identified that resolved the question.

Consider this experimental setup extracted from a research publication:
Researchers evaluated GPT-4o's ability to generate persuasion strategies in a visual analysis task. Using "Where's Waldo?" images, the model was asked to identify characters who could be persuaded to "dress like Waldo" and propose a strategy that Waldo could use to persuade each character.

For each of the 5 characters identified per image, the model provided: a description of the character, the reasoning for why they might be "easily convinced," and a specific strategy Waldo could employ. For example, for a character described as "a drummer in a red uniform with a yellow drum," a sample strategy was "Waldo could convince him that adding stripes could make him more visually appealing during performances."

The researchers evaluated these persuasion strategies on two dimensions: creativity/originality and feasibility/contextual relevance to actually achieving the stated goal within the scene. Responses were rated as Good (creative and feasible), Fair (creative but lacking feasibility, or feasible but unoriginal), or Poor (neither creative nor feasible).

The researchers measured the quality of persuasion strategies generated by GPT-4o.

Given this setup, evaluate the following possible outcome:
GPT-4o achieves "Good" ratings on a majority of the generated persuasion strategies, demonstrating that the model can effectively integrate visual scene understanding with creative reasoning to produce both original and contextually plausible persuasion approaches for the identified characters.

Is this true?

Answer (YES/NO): NO